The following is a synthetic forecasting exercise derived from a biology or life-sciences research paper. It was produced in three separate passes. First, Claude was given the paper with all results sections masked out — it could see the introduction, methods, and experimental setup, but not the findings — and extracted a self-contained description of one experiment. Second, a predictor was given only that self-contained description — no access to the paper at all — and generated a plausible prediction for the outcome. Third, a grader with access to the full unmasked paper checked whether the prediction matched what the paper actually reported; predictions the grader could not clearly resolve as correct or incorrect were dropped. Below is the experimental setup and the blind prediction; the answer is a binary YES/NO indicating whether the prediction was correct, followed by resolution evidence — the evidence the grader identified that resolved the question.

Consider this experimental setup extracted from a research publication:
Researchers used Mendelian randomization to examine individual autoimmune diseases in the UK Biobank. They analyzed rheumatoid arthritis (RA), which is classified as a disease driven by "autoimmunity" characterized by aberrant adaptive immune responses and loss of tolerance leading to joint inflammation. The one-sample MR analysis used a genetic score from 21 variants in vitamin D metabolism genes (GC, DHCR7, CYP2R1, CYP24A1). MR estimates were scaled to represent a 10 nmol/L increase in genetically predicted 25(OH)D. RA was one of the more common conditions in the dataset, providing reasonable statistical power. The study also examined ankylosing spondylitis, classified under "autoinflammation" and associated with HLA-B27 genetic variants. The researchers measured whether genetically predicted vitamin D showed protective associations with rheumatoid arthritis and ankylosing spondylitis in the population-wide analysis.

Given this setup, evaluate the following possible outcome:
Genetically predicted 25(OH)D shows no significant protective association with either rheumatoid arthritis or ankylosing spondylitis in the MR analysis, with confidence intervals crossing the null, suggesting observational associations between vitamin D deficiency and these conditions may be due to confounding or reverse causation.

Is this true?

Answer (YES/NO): YES